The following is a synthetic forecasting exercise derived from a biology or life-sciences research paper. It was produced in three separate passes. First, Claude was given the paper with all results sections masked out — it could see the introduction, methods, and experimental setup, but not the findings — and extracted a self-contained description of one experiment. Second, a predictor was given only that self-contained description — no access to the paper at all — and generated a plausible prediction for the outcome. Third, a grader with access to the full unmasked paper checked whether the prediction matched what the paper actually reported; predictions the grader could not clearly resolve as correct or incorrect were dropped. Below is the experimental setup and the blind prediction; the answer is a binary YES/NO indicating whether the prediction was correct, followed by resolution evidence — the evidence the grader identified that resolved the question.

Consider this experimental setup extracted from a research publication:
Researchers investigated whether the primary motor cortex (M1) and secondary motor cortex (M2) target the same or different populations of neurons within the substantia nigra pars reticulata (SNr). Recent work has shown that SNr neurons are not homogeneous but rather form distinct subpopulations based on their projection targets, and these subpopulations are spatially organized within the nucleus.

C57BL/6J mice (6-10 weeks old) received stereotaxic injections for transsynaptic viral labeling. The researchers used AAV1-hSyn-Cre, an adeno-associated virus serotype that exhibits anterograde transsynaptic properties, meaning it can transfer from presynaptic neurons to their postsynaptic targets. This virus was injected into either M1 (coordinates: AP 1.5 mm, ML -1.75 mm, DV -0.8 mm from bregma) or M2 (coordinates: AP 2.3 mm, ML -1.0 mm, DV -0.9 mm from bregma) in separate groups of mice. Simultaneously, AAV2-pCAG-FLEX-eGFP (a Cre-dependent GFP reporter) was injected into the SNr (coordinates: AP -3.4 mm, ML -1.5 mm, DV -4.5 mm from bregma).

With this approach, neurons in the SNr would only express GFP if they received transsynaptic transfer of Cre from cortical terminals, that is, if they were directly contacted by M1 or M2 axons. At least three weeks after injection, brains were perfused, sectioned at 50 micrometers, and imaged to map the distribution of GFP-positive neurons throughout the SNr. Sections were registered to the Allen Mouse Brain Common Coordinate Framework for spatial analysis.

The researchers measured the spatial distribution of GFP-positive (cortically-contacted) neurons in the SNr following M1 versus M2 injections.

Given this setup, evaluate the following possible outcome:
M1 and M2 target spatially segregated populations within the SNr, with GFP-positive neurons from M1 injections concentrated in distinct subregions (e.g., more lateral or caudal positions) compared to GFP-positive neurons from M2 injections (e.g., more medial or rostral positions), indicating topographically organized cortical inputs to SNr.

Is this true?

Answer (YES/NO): YES